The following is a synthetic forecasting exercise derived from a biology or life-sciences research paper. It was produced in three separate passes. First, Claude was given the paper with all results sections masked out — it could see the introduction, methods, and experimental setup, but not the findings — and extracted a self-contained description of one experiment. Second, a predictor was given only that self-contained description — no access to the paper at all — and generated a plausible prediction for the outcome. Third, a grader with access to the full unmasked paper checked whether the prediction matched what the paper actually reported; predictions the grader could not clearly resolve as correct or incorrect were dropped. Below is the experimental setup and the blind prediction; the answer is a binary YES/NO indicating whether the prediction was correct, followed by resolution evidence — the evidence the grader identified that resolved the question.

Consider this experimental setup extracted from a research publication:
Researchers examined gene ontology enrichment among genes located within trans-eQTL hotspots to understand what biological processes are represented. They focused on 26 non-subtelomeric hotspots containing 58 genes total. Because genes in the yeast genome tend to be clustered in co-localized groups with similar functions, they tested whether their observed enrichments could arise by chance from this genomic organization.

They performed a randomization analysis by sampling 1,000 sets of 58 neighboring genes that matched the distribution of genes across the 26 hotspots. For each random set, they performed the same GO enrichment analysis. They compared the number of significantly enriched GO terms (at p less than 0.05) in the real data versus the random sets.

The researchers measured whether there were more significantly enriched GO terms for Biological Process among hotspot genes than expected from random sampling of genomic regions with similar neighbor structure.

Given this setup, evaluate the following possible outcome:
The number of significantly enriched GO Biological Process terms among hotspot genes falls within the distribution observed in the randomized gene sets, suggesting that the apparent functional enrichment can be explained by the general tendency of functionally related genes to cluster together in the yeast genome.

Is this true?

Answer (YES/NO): NO